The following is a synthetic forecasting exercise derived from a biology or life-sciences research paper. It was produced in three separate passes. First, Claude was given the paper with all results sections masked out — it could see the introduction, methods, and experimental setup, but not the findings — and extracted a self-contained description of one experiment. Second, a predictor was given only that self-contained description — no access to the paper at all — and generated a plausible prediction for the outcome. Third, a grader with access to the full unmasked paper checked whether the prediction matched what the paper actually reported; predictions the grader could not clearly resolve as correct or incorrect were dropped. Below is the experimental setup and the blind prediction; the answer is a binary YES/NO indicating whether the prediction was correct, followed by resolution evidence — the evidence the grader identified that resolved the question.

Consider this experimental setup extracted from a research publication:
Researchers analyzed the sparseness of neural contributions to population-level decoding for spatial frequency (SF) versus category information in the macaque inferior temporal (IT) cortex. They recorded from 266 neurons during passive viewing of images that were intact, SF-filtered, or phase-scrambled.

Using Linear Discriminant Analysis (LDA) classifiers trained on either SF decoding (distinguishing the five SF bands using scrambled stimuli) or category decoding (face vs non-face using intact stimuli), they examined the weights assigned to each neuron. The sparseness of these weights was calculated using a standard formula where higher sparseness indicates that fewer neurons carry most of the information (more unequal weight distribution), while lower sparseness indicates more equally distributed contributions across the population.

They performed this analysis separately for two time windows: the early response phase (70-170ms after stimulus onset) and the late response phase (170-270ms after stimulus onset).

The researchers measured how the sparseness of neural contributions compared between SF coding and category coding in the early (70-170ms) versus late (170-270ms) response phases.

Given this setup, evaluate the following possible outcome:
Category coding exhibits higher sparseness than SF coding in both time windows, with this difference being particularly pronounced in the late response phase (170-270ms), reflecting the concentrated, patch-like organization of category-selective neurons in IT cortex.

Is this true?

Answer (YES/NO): NO